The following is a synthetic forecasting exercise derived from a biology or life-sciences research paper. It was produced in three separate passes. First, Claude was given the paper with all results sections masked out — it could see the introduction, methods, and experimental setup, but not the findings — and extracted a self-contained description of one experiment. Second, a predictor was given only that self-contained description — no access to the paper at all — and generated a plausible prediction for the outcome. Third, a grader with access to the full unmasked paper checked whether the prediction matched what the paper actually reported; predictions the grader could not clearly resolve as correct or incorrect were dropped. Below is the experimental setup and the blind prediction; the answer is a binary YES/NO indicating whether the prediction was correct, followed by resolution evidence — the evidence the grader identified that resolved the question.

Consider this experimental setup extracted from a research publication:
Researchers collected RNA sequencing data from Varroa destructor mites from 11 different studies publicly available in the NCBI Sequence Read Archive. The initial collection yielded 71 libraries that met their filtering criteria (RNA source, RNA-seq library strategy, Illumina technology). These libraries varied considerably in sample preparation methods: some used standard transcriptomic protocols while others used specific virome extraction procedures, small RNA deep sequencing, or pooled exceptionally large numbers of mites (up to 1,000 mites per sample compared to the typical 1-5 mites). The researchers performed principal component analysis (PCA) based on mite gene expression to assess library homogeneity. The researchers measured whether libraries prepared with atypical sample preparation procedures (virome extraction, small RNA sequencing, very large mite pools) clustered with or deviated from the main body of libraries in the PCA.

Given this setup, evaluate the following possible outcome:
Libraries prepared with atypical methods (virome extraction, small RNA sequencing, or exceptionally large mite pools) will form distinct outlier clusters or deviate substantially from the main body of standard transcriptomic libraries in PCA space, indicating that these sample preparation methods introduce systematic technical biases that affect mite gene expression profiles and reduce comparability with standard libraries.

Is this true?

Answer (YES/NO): YES